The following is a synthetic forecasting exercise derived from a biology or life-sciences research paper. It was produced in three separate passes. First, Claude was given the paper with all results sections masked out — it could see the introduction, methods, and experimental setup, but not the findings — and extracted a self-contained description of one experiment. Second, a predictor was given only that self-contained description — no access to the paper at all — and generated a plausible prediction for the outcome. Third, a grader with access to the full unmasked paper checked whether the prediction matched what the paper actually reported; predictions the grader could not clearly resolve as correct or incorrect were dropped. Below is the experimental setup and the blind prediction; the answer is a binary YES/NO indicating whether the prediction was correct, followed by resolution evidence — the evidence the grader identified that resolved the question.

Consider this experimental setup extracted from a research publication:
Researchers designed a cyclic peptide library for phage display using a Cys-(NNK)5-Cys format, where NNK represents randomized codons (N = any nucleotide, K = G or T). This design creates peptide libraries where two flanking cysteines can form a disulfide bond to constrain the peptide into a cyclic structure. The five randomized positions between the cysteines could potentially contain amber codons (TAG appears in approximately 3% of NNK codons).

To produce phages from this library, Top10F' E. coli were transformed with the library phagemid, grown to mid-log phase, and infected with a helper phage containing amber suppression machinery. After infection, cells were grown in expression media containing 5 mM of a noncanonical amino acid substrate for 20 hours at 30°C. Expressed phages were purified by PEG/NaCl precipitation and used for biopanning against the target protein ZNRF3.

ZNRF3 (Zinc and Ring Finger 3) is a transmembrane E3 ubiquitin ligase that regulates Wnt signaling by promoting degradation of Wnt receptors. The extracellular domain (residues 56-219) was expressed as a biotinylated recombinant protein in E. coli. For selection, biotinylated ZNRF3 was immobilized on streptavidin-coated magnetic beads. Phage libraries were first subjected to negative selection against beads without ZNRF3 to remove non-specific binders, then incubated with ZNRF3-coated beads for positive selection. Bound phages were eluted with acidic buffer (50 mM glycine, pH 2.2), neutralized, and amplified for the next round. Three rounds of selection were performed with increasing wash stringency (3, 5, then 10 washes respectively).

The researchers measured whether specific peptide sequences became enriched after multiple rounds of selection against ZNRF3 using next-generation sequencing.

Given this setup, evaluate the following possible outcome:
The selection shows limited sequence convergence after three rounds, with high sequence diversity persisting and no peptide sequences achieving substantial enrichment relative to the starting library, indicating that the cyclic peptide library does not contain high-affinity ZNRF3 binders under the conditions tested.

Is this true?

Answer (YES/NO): NO